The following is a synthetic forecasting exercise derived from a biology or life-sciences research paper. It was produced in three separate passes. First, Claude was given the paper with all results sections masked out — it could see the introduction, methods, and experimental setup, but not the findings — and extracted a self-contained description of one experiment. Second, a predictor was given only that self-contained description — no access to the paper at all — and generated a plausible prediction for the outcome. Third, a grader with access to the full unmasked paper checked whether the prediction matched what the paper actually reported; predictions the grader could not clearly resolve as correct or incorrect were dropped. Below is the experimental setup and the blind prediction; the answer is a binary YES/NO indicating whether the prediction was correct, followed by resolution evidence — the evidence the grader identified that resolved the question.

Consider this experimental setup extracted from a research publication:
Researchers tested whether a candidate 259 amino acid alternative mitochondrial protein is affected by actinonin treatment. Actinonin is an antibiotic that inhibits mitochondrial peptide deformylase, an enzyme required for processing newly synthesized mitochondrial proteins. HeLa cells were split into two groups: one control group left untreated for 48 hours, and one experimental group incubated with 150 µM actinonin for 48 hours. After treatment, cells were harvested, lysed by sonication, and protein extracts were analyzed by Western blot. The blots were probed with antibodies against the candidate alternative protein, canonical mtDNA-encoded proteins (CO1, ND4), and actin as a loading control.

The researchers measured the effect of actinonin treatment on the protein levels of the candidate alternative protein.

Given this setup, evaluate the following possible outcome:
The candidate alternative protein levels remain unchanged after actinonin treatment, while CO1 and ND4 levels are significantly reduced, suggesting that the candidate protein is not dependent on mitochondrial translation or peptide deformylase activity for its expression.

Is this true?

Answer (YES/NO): NO